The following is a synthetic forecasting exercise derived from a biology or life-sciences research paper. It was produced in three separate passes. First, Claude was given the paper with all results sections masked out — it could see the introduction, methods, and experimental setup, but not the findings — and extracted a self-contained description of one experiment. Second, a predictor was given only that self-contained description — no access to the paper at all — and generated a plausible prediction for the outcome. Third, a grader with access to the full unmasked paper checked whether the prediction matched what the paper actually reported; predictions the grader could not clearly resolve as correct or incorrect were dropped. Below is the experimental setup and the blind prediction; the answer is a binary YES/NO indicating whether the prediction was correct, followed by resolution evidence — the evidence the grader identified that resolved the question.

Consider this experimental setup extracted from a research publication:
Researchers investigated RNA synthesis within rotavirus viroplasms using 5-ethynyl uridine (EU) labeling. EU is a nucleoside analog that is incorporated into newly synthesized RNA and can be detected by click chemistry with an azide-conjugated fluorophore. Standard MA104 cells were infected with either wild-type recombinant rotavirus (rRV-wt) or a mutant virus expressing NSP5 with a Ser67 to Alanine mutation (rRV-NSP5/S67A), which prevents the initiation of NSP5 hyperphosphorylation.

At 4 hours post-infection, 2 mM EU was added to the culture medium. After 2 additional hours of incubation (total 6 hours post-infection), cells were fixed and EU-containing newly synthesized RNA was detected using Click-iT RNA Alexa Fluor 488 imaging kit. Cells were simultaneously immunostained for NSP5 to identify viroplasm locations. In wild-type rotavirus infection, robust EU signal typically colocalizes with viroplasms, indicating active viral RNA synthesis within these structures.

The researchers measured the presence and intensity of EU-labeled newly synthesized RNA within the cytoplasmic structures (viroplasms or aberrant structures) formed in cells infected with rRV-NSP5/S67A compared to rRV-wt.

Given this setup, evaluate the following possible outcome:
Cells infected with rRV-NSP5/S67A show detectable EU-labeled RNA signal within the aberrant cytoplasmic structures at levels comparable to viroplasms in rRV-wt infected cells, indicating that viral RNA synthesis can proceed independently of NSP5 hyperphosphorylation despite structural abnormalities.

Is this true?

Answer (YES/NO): NO